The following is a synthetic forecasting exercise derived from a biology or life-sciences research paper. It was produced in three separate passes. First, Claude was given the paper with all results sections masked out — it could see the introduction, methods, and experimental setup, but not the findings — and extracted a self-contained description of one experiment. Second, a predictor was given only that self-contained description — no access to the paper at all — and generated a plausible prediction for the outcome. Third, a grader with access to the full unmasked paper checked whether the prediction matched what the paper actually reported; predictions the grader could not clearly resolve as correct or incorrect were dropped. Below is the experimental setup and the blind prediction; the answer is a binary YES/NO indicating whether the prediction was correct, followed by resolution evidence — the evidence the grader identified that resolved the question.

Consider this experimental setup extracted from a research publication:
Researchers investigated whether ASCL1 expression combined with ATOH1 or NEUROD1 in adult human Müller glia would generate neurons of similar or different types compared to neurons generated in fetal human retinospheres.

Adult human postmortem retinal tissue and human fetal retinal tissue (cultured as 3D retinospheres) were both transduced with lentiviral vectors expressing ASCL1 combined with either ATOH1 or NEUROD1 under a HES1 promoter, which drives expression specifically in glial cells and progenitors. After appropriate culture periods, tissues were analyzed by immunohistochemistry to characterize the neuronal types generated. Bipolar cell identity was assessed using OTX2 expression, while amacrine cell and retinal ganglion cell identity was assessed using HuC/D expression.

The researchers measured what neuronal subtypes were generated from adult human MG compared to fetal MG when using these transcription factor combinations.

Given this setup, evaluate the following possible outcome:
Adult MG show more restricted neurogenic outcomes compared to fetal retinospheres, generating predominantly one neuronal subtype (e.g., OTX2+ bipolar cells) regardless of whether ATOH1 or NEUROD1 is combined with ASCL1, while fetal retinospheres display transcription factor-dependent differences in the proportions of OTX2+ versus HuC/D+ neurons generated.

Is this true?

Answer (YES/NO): YES